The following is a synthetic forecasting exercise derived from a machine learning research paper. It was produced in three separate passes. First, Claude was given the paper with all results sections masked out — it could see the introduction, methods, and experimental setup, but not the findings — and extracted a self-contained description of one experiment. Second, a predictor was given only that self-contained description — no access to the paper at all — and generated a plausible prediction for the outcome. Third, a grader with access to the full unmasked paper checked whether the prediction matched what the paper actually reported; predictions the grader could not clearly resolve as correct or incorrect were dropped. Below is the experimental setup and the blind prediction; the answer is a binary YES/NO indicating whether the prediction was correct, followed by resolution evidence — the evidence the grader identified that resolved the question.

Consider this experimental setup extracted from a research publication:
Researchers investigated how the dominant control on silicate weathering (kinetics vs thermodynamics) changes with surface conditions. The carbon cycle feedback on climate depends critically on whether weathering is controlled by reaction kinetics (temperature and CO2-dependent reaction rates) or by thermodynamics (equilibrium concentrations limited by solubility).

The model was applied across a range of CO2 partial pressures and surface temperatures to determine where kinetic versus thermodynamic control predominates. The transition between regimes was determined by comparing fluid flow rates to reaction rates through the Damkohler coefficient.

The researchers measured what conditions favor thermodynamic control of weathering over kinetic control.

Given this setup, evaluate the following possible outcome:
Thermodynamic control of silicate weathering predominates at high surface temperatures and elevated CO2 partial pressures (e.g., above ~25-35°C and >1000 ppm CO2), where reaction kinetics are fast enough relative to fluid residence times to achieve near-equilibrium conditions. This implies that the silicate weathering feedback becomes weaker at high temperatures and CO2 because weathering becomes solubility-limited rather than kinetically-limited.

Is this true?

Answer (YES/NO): NO